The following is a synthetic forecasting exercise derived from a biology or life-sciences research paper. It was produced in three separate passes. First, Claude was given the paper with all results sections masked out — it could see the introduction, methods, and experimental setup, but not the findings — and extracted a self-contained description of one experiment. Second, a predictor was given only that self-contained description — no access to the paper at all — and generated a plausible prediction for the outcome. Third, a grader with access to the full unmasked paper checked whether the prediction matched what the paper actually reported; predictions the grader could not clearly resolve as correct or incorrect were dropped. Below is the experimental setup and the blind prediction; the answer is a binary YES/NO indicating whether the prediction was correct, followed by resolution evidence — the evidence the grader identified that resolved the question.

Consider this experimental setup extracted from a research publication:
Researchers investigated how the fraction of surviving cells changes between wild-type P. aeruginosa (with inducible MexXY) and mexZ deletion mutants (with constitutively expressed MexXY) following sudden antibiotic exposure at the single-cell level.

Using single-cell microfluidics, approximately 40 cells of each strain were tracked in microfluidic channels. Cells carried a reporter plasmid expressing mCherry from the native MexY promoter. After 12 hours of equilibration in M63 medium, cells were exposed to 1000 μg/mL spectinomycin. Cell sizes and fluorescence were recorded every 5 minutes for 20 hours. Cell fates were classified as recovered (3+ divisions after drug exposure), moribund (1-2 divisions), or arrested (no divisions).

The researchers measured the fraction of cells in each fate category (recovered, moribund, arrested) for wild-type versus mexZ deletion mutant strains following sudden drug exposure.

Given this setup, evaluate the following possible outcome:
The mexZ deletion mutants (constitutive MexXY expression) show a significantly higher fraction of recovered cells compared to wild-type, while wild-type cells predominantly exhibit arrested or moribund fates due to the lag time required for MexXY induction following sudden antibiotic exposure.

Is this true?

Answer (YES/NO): YES